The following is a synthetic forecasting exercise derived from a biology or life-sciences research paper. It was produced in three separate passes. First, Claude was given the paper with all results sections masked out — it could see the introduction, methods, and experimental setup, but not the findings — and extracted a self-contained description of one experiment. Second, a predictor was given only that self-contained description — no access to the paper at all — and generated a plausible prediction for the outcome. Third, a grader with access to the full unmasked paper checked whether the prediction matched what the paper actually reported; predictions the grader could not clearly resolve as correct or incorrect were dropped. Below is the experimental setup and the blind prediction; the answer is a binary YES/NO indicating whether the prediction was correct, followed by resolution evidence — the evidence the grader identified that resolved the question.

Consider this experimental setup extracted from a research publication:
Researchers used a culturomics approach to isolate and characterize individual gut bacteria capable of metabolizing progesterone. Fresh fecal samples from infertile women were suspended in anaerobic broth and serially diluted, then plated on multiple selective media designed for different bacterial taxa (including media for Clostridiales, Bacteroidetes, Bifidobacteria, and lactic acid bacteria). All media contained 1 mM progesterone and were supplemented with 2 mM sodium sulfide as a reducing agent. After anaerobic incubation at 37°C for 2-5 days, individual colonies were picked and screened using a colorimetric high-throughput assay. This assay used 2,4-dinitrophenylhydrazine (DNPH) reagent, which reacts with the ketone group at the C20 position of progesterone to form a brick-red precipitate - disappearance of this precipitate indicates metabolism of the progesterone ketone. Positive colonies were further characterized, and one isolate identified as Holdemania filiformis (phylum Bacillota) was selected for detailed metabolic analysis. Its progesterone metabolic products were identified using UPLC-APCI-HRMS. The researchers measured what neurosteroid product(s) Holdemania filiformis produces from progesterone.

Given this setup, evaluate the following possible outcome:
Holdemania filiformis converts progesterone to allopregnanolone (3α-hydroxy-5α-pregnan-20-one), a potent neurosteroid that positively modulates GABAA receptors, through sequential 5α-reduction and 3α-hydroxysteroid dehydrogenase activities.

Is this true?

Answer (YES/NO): NO